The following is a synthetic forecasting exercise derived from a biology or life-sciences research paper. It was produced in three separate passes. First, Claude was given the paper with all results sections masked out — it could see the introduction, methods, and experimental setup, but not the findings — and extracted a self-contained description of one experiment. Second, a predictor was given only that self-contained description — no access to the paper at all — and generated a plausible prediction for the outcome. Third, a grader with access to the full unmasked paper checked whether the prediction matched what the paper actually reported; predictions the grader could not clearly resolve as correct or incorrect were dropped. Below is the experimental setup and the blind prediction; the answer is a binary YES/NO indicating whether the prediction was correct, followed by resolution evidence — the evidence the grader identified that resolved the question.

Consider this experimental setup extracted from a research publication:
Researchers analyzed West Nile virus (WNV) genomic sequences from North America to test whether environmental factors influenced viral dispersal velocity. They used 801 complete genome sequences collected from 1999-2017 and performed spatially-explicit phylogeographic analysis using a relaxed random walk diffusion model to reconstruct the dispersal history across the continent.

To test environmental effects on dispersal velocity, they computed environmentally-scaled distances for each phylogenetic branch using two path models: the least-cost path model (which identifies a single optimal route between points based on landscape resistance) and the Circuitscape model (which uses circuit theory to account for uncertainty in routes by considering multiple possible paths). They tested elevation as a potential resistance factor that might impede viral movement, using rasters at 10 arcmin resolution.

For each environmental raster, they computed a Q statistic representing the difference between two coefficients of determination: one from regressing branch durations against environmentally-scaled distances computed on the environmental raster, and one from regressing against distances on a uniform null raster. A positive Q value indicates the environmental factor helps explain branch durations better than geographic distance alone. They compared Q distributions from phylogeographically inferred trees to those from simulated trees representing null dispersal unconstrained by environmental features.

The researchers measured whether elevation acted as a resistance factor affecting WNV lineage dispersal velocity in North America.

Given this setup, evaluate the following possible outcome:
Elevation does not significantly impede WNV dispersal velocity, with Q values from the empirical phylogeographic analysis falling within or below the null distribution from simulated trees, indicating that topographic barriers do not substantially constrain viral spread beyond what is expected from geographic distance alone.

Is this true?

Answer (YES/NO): NO